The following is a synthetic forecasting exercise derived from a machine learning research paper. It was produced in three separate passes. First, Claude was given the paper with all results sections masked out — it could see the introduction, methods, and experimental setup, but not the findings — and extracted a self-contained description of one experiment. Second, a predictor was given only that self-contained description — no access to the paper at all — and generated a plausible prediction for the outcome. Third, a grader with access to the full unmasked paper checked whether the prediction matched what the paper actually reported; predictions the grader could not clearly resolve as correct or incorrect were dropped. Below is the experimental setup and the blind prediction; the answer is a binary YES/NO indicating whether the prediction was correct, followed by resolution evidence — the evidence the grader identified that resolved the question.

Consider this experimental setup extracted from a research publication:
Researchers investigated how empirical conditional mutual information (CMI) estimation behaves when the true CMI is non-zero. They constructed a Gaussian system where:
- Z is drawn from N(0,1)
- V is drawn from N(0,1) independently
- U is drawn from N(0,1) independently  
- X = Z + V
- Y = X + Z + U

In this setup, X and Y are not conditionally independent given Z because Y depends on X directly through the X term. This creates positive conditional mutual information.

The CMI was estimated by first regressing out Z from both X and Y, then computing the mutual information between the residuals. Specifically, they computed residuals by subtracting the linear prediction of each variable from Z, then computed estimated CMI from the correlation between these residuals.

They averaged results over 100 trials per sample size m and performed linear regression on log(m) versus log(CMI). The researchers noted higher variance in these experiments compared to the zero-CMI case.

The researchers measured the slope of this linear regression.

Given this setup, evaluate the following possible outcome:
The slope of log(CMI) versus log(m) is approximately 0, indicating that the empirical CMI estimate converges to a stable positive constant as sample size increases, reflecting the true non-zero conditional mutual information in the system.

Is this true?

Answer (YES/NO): NO